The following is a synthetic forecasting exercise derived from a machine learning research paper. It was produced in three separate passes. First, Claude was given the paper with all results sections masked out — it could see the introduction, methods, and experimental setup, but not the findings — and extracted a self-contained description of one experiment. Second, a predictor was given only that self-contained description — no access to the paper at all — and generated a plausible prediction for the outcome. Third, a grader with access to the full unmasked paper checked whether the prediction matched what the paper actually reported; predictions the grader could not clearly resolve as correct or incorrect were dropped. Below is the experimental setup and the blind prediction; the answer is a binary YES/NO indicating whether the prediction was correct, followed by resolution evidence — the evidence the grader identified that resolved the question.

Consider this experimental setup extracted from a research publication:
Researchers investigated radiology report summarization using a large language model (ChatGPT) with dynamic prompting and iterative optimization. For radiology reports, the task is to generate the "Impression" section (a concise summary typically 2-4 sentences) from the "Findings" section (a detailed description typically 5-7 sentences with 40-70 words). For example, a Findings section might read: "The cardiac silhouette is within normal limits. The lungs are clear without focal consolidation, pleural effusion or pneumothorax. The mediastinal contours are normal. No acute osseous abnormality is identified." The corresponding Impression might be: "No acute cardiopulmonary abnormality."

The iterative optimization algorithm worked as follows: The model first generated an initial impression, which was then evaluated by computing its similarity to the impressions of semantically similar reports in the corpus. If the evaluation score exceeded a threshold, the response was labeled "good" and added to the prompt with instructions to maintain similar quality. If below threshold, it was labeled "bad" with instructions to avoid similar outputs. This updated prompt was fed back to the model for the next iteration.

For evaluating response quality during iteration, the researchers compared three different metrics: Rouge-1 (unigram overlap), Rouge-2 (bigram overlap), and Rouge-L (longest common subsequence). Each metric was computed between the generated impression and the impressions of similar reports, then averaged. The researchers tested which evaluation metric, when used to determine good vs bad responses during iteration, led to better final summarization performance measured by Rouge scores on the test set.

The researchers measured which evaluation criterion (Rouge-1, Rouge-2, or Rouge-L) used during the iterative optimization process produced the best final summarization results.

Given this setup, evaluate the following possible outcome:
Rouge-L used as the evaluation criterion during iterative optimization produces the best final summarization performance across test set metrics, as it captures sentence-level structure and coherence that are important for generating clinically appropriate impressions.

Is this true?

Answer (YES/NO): NO